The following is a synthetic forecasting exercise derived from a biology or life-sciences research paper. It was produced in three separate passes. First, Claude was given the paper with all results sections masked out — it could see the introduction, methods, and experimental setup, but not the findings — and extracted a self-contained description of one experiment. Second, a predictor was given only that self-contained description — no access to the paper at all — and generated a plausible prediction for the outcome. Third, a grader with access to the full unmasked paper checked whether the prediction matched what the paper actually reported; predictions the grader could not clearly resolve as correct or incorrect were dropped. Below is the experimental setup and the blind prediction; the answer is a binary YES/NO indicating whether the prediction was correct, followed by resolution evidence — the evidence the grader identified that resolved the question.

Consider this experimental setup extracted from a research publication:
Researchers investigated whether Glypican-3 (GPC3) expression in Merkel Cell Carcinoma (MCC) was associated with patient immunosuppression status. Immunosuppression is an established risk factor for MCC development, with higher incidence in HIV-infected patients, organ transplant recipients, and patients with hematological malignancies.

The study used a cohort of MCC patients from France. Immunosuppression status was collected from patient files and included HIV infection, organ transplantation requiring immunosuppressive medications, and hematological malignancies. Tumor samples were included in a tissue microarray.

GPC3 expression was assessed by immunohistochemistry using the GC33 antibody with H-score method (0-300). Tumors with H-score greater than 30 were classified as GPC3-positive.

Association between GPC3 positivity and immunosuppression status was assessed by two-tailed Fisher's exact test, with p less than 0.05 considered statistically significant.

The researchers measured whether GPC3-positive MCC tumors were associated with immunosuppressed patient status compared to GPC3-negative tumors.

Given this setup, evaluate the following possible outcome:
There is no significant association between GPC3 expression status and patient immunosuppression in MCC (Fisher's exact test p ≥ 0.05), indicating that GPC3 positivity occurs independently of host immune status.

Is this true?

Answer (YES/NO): YES